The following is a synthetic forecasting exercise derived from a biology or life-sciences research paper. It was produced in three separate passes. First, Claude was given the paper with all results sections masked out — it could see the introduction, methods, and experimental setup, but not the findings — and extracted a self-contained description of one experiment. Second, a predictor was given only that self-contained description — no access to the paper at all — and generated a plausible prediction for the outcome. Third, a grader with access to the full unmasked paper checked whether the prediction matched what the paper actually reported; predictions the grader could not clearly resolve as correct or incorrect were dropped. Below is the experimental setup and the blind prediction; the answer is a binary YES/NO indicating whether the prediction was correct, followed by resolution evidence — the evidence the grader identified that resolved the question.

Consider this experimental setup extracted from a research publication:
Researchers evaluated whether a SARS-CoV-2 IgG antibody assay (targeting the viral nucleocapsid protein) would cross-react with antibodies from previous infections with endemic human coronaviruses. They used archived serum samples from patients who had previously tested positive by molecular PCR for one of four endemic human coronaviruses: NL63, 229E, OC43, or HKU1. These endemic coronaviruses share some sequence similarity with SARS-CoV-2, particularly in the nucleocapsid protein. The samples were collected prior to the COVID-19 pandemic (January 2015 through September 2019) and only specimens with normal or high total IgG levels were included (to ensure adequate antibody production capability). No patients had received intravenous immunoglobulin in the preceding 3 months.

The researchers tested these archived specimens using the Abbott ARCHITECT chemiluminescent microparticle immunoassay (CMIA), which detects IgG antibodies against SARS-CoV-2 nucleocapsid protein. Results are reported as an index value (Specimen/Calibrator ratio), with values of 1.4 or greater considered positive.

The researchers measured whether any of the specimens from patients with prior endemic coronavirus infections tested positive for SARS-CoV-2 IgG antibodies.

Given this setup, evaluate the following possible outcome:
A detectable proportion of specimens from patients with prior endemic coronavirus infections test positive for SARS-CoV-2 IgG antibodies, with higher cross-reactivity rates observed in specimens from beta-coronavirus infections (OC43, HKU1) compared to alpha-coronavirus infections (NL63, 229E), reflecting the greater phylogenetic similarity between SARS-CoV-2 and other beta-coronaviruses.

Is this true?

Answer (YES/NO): NO